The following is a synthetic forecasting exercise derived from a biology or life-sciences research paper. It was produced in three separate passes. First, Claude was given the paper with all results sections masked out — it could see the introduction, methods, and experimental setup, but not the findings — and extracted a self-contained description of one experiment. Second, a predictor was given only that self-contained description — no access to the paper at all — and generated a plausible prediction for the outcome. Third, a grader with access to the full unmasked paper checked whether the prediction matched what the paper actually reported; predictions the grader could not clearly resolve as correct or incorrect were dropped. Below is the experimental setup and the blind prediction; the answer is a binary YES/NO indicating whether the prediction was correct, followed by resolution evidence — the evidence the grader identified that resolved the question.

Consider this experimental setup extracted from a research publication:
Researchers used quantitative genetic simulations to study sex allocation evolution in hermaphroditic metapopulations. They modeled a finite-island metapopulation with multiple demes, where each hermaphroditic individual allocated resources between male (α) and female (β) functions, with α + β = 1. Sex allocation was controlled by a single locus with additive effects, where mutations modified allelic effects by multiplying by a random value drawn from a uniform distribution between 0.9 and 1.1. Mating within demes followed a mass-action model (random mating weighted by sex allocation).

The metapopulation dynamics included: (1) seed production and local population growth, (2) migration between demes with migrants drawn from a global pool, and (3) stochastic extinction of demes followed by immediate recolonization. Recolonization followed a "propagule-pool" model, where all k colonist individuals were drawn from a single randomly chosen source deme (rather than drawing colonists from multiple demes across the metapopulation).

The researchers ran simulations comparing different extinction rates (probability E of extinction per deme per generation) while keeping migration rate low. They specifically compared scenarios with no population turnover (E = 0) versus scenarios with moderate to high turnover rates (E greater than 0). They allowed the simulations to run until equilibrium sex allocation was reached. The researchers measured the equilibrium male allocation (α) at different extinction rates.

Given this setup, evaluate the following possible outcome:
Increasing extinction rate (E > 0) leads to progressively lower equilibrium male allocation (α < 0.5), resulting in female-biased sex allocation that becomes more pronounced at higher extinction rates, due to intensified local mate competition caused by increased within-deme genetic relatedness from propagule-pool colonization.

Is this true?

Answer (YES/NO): YES